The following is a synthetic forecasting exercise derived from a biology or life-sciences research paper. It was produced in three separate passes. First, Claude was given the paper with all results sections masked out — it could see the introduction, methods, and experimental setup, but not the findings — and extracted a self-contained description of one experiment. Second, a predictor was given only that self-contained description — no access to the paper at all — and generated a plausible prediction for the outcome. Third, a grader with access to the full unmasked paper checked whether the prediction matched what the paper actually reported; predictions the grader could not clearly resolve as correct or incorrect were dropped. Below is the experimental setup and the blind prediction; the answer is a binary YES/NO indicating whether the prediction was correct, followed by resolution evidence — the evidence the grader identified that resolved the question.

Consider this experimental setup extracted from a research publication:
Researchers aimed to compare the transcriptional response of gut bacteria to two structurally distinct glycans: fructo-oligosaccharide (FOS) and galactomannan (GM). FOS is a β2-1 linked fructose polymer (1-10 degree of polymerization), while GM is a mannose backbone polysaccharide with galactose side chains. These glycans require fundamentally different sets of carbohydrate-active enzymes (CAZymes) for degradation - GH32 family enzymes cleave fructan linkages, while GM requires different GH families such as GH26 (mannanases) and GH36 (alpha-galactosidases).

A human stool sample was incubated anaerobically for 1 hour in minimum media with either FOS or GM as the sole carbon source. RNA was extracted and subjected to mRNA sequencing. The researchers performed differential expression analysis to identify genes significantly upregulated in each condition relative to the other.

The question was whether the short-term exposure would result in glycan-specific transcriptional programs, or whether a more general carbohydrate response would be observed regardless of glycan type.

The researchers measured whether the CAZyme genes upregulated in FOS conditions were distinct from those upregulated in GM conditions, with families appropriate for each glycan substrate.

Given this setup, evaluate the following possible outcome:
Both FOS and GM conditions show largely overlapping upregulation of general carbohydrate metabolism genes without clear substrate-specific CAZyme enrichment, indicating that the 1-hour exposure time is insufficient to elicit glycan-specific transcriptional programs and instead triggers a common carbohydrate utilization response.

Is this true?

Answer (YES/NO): NO